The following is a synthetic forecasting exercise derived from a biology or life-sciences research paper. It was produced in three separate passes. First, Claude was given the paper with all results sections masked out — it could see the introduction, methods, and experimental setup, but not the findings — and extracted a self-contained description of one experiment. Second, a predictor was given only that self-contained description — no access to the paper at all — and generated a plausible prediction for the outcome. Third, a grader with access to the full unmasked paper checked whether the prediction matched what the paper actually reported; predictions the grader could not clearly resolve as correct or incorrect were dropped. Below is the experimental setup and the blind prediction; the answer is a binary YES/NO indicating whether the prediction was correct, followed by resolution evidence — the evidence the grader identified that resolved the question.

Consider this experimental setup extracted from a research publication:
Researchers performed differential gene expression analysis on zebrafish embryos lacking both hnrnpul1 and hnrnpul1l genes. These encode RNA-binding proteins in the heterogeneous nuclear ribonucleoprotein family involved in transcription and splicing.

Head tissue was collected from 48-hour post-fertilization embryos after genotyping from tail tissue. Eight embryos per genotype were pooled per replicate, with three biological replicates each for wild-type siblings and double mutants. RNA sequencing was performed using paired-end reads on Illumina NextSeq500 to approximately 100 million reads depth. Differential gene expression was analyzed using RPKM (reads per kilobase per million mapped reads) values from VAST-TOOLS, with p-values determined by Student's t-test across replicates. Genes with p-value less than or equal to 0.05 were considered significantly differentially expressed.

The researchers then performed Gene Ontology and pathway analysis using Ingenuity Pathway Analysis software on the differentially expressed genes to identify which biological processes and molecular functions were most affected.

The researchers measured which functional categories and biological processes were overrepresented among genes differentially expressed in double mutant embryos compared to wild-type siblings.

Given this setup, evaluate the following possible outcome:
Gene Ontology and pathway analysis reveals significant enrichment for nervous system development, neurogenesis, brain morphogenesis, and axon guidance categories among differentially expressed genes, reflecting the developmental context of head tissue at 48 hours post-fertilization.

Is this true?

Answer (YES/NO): NO